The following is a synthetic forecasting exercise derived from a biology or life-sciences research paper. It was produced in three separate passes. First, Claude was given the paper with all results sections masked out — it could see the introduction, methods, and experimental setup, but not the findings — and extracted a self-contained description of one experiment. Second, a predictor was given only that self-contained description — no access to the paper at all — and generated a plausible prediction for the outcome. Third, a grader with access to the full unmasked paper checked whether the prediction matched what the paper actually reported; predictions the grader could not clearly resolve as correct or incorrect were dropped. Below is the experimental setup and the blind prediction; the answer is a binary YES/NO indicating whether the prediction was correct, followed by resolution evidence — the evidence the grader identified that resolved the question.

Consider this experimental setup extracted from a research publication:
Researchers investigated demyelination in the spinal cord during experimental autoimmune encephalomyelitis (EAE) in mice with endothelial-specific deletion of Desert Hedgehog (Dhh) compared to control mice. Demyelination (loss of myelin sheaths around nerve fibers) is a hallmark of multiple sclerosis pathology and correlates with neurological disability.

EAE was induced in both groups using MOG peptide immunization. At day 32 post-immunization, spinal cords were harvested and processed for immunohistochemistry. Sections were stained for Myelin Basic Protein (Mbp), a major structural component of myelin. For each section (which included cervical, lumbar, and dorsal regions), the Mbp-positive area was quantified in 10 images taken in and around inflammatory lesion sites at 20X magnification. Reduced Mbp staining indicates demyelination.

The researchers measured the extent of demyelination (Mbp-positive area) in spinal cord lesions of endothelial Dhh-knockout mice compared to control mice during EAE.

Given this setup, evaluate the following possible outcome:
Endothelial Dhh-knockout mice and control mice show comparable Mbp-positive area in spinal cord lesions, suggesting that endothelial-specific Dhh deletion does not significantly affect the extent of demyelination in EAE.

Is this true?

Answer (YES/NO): NO